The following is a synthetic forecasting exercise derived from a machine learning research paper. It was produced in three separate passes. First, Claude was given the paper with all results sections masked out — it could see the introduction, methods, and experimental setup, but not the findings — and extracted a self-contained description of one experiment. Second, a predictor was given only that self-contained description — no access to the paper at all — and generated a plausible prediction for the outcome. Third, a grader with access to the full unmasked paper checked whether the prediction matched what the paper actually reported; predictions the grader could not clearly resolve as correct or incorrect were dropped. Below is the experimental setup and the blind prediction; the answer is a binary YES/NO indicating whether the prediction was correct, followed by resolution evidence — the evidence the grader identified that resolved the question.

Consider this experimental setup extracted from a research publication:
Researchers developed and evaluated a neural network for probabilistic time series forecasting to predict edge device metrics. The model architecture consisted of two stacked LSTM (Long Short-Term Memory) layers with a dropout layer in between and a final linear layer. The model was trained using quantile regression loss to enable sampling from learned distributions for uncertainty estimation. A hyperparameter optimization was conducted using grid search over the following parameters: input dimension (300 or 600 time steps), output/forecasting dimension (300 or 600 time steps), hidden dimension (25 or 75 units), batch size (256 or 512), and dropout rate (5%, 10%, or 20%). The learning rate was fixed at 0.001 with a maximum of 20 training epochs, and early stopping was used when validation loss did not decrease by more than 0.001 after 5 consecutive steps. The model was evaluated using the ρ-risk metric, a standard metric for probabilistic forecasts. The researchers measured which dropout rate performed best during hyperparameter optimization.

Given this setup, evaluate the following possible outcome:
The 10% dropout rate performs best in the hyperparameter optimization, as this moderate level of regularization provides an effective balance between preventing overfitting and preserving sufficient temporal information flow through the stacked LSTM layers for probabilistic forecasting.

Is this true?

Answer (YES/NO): NO